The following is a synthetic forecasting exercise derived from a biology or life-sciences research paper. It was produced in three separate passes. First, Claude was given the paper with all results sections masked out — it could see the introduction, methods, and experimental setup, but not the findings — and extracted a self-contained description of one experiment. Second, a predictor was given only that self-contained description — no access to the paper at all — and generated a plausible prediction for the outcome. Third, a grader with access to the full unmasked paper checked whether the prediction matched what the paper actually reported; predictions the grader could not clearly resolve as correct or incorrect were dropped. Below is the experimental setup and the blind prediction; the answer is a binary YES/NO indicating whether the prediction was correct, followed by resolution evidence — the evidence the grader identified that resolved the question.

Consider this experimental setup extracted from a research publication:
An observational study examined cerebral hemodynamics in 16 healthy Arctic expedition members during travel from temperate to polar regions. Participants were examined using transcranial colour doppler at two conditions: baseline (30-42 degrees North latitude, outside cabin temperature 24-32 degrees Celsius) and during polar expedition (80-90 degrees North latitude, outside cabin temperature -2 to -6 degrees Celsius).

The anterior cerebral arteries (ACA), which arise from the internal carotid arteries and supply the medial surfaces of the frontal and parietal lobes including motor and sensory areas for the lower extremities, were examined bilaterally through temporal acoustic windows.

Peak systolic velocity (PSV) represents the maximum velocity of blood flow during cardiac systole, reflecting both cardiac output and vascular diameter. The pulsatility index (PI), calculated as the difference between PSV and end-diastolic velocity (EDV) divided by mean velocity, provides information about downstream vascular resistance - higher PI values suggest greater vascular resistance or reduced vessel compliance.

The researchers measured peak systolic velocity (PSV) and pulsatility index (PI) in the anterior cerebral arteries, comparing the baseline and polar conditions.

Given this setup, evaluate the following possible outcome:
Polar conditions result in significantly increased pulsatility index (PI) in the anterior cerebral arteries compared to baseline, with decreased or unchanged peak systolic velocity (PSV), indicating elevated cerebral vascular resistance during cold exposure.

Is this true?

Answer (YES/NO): NO